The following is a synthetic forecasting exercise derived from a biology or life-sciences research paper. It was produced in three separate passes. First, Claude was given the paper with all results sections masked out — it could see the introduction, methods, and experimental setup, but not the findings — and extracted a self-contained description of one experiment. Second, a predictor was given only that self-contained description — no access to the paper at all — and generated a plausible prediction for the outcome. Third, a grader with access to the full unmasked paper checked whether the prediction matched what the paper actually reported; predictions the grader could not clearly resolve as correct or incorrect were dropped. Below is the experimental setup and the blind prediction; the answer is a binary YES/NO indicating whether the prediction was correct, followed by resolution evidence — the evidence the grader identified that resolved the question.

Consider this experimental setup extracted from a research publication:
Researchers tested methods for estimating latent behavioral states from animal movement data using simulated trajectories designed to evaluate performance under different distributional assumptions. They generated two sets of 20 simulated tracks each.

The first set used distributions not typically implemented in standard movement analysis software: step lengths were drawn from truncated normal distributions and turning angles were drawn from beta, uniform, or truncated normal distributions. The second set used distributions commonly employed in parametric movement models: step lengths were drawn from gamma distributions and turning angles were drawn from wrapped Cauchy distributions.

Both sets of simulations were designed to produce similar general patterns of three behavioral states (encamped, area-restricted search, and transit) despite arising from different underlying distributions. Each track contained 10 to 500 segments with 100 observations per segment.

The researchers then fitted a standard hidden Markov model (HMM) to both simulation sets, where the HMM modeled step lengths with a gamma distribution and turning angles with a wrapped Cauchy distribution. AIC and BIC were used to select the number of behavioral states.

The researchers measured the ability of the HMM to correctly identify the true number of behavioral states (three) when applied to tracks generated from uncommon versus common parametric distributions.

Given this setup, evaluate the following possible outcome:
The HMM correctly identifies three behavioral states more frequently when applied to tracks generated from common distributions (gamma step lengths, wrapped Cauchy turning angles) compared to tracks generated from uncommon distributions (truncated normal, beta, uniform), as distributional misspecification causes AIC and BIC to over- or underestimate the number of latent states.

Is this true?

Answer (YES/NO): NO